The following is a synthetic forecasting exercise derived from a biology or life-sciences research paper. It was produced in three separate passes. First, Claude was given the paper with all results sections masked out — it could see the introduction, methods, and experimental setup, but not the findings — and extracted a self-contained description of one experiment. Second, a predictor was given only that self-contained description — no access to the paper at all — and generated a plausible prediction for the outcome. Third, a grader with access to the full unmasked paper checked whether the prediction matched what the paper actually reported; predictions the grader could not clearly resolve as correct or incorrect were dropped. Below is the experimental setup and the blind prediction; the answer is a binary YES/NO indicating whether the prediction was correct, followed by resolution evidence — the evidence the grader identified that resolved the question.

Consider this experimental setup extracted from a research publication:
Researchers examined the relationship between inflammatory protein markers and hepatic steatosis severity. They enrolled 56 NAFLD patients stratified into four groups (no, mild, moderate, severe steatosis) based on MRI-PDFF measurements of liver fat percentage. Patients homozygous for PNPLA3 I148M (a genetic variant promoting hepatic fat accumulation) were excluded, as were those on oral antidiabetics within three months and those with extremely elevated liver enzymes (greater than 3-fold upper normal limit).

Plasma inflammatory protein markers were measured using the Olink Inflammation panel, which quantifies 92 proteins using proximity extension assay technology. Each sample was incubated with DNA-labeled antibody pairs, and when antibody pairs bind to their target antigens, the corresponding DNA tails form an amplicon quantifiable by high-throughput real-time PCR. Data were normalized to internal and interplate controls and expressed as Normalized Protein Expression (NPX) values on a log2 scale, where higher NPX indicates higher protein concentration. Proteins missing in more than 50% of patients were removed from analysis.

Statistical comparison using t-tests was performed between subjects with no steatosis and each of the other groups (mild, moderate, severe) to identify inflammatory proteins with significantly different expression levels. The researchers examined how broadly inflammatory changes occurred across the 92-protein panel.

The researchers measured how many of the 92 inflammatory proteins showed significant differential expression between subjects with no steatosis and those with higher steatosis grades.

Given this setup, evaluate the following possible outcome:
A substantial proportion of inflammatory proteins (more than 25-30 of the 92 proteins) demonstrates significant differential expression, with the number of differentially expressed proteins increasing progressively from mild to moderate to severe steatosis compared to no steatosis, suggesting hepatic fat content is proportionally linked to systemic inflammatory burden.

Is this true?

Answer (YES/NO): NO